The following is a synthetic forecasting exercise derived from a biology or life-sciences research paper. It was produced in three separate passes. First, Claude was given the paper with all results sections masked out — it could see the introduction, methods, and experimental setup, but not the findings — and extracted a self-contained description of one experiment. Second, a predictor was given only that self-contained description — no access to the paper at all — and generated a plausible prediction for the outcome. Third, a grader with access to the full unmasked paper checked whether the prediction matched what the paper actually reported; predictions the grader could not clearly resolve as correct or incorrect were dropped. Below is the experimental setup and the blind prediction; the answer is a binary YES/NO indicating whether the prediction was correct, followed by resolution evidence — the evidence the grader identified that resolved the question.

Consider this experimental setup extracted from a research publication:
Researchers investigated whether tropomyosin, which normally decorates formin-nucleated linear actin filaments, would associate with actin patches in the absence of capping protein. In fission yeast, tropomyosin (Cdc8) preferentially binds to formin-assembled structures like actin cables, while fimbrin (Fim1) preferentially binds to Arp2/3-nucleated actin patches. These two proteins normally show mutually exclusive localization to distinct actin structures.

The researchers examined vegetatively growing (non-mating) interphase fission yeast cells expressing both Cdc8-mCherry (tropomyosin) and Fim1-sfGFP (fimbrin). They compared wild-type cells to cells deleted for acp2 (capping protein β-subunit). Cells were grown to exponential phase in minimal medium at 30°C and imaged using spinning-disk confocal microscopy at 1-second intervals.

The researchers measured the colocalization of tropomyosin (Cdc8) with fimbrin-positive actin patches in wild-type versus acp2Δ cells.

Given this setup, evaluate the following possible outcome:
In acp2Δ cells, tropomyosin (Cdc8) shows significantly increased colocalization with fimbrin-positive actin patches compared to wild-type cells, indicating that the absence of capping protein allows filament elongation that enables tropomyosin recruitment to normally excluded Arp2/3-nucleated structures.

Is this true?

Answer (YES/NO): YES